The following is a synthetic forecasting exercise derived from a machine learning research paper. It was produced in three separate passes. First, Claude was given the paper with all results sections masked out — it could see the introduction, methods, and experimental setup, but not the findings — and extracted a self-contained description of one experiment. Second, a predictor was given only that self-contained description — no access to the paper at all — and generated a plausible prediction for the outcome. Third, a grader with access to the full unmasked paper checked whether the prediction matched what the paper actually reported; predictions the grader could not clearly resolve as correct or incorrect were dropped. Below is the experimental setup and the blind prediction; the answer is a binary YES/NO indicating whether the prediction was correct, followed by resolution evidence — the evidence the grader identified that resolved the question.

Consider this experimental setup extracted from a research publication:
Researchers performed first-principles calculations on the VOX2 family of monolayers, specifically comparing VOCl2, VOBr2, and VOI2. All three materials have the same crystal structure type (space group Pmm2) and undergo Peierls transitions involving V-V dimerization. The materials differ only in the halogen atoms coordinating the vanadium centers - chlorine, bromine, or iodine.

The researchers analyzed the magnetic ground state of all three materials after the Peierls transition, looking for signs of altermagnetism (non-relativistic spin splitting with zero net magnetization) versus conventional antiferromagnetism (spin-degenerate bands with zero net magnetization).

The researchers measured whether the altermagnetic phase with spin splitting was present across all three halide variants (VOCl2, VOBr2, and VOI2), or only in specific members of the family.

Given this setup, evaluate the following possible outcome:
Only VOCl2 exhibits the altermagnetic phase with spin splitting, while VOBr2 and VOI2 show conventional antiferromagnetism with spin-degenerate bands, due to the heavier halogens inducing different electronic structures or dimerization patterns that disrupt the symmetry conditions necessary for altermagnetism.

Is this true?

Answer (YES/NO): NO